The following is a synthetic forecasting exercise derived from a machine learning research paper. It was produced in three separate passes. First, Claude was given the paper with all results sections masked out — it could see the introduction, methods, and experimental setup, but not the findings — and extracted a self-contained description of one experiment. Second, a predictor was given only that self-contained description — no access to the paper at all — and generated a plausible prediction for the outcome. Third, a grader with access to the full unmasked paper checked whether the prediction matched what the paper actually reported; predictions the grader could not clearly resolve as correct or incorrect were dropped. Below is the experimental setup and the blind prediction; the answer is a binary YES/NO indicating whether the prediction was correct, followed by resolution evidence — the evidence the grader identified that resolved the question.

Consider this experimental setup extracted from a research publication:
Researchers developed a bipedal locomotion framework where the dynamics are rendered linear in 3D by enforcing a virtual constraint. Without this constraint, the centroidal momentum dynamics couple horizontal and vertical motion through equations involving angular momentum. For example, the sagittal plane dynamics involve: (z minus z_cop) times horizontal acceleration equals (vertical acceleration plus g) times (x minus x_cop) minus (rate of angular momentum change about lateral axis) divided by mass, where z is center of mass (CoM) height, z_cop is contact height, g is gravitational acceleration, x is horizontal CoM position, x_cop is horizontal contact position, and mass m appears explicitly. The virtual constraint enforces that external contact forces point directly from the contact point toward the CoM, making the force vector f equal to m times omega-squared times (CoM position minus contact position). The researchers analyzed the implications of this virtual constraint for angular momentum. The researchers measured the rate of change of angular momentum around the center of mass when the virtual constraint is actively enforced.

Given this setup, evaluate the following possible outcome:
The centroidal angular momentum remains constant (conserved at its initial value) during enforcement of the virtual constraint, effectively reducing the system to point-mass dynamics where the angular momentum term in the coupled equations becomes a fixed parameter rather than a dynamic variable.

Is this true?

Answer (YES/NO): NO